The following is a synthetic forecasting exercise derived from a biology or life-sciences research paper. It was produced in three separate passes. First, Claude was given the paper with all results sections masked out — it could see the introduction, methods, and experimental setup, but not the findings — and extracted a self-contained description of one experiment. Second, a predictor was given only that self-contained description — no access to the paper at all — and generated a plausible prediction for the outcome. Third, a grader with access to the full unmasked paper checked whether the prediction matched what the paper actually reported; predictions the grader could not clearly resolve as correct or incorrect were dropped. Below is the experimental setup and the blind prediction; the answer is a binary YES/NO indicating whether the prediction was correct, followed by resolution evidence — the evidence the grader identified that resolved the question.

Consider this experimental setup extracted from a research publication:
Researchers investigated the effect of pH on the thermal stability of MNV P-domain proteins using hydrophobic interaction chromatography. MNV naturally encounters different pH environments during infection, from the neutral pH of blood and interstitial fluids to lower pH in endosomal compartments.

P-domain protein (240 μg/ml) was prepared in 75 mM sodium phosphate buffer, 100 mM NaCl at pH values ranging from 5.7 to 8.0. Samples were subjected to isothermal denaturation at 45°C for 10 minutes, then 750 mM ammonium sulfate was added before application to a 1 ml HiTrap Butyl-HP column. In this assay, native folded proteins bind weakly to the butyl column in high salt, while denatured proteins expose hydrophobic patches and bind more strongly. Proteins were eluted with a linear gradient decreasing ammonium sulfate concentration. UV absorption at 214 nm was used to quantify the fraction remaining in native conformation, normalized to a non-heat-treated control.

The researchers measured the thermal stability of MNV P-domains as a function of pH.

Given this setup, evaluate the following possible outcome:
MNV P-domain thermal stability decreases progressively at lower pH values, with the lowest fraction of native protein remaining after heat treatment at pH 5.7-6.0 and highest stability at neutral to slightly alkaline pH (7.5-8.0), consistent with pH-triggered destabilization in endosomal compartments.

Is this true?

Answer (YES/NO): NO